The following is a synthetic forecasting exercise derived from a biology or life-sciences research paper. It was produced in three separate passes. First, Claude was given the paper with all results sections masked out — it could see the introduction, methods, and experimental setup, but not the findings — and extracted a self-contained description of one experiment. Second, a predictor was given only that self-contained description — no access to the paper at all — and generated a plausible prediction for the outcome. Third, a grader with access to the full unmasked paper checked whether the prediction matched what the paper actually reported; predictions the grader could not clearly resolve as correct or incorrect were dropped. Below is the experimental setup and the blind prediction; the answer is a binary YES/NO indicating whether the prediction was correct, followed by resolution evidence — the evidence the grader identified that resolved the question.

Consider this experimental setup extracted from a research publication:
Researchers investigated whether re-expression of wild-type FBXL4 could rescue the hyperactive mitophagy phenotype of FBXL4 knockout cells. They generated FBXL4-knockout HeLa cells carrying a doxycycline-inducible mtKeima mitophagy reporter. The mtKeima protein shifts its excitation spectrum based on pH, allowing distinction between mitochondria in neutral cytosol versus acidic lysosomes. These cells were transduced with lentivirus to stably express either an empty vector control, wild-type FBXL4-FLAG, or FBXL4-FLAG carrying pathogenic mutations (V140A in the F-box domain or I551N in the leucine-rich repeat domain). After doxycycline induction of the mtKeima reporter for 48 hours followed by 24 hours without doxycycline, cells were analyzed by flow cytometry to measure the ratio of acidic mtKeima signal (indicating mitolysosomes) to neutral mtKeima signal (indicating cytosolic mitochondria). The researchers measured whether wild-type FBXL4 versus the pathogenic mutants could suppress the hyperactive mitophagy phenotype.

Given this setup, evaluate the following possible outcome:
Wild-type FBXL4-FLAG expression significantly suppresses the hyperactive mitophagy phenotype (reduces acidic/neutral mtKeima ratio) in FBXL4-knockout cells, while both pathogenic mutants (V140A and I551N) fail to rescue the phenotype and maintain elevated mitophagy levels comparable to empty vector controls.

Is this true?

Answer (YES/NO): YES